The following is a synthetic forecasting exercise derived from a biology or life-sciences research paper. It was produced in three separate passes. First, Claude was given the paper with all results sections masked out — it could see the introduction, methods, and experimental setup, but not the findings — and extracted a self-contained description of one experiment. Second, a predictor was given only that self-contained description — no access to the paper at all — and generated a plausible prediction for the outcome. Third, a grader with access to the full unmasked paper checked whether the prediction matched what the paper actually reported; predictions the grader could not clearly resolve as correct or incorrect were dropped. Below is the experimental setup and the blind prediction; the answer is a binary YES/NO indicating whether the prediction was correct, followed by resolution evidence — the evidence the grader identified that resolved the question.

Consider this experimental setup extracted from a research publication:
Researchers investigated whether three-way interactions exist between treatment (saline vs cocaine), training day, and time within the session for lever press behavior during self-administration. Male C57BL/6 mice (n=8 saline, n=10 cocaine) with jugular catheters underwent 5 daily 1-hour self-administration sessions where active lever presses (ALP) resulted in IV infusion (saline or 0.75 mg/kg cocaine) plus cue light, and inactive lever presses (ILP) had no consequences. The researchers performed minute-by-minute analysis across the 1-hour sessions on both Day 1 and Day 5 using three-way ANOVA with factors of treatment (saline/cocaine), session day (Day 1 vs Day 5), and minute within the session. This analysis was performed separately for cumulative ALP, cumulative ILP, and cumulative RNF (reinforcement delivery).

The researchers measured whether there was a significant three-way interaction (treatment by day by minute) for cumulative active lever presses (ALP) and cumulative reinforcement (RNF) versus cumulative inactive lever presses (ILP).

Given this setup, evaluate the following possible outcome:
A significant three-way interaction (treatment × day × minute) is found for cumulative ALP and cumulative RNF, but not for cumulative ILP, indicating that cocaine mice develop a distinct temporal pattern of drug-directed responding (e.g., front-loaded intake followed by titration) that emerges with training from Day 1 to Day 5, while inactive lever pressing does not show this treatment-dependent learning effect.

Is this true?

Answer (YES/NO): YES